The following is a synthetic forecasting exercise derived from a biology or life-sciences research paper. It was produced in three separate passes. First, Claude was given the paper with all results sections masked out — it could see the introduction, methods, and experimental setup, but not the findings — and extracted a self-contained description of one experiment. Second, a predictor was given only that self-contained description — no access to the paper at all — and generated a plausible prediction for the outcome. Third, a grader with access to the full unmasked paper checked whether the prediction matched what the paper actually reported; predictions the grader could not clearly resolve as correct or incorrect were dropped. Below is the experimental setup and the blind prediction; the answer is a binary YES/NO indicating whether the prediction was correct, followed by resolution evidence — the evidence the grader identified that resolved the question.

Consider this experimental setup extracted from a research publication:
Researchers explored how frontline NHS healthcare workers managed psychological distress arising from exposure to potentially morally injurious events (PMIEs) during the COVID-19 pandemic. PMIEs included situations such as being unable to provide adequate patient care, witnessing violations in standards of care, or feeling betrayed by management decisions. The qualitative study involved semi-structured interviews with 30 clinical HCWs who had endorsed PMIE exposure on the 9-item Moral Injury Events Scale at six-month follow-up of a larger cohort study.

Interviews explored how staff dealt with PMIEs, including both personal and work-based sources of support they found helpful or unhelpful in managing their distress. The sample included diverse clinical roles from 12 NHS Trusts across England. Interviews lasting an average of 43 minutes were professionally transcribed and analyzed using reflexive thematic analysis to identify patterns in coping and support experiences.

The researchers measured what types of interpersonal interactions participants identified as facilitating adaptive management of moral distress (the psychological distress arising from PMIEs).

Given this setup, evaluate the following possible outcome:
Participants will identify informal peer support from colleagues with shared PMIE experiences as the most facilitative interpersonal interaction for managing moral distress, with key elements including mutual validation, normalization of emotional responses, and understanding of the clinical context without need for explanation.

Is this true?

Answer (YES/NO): NO